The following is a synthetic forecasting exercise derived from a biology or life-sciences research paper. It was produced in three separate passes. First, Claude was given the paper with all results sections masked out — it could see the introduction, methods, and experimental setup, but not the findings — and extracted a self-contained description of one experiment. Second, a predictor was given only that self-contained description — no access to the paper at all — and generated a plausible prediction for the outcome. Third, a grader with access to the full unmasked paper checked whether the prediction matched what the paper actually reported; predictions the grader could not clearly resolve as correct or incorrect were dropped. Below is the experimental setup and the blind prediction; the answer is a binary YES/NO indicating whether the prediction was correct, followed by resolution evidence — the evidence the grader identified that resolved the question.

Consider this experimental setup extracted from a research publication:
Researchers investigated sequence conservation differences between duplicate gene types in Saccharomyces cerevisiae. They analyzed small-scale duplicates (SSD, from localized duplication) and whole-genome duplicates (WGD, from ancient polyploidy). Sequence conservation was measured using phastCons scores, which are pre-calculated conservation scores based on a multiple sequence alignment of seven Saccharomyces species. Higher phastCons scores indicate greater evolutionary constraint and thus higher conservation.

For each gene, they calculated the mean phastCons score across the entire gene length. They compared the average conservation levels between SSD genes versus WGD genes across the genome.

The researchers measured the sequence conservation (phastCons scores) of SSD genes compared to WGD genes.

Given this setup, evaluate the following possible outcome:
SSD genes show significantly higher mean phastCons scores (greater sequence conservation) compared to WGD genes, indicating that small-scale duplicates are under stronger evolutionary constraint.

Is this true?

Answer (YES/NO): NO